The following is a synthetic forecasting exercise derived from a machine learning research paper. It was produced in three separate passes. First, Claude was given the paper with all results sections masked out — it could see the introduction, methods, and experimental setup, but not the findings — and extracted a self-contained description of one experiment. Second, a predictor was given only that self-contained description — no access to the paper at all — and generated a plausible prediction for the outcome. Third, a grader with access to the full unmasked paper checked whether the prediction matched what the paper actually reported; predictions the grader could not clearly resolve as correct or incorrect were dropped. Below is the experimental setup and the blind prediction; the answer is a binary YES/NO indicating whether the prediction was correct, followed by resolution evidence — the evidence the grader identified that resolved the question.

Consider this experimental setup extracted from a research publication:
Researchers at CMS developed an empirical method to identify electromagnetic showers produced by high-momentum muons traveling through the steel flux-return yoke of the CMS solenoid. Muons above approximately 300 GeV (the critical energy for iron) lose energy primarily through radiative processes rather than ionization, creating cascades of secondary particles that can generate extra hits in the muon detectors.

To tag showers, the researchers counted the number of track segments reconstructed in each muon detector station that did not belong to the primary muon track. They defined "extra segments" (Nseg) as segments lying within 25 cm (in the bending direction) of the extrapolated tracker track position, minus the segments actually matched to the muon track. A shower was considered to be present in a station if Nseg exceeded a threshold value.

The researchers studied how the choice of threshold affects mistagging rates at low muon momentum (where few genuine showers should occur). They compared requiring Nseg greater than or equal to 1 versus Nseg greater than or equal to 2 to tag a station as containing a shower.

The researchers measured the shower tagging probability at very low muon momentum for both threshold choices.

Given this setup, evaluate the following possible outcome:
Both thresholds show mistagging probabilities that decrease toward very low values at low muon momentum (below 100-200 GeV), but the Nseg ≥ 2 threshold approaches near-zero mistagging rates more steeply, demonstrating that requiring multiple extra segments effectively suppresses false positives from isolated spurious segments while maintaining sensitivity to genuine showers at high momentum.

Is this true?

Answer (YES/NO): NO